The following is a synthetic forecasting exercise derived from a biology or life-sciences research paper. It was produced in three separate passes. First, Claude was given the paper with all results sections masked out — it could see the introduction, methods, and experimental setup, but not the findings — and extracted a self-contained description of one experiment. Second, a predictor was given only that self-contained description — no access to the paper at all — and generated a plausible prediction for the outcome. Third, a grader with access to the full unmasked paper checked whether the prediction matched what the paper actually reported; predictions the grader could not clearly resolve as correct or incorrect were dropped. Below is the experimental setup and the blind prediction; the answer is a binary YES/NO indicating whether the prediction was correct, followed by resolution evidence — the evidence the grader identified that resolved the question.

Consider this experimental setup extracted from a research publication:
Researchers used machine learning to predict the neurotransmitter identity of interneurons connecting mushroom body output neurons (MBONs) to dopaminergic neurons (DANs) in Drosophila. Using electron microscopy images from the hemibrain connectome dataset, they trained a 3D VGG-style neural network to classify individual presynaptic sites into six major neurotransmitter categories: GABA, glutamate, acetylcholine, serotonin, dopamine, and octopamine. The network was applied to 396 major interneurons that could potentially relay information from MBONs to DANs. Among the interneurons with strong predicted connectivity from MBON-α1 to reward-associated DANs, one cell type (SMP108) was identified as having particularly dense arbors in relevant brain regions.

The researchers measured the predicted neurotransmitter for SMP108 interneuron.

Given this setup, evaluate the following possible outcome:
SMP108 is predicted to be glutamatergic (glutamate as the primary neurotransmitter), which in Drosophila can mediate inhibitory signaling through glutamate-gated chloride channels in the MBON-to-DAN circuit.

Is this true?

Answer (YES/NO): NO